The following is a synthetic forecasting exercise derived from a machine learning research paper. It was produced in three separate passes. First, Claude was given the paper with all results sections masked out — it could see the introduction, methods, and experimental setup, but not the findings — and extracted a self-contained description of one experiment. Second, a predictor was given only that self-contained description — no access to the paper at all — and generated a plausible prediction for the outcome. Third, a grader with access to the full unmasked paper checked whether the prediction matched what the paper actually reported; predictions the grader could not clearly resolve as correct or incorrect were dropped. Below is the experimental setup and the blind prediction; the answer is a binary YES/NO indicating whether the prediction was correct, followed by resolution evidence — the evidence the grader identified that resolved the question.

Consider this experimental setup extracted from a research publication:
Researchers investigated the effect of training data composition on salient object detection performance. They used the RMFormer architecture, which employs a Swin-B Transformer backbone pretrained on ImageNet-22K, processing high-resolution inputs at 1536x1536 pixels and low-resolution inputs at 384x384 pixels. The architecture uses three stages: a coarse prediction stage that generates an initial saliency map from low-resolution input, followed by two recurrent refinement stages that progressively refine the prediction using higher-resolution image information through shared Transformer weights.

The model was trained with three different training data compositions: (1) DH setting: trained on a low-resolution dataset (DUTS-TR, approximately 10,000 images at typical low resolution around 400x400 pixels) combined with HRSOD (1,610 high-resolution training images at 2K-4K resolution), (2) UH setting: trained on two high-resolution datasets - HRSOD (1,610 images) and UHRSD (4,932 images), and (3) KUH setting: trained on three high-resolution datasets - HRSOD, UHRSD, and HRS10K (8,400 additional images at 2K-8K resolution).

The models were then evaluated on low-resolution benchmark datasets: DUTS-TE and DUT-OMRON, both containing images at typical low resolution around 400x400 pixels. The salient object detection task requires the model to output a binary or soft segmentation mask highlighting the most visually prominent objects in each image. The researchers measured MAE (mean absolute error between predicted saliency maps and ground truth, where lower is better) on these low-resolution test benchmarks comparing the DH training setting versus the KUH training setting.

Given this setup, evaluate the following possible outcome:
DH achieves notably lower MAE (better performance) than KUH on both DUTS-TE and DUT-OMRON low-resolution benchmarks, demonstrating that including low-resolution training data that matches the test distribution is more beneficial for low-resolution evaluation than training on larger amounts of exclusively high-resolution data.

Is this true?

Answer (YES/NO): YES